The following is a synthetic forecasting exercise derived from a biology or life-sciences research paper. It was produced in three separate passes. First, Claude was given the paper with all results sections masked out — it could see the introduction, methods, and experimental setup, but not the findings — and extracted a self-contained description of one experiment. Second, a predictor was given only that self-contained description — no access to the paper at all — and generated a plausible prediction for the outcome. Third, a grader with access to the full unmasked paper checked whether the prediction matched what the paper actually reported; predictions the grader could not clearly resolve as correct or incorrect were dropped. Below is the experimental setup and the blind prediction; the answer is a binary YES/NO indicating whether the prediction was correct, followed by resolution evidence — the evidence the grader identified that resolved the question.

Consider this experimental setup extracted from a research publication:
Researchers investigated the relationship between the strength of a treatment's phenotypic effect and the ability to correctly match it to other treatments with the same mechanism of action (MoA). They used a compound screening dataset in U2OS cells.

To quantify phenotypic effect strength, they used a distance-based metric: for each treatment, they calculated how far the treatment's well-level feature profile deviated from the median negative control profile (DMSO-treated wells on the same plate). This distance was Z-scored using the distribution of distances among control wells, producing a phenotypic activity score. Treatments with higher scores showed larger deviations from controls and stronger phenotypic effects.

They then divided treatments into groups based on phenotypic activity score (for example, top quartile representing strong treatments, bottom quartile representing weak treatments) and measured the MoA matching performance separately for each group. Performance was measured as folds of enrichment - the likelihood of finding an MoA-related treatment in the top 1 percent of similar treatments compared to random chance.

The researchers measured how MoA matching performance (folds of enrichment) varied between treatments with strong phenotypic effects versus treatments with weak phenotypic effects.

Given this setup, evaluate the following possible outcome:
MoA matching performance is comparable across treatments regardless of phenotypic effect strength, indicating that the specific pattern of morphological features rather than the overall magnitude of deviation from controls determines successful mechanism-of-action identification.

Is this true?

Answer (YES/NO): NO